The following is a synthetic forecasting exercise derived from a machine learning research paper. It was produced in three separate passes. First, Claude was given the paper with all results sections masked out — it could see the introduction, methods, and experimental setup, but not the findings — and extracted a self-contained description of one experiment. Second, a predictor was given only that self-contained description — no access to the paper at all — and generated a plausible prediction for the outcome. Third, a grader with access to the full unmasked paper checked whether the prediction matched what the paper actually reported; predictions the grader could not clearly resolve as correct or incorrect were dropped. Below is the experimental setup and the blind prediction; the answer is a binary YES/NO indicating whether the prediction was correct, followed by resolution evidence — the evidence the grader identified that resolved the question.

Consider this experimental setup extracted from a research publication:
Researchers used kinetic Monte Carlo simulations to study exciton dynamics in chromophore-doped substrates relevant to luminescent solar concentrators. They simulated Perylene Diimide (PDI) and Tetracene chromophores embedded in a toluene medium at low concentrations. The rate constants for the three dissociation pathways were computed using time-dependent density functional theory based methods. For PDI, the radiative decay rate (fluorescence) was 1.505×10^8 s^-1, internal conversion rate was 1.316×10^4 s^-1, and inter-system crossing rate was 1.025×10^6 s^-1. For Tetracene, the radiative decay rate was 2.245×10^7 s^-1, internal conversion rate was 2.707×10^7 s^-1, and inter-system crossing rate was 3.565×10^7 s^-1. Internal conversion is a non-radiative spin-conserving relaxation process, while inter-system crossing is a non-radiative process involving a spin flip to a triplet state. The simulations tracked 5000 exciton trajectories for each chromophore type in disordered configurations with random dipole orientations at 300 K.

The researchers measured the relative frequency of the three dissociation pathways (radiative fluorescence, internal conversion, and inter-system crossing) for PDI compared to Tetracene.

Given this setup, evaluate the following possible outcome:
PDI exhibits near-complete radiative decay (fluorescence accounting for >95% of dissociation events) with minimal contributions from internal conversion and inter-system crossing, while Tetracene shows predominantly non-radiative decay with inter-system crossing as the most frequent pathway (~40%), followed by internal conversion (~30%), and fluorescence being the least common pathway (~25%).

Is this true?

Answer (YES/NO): NO